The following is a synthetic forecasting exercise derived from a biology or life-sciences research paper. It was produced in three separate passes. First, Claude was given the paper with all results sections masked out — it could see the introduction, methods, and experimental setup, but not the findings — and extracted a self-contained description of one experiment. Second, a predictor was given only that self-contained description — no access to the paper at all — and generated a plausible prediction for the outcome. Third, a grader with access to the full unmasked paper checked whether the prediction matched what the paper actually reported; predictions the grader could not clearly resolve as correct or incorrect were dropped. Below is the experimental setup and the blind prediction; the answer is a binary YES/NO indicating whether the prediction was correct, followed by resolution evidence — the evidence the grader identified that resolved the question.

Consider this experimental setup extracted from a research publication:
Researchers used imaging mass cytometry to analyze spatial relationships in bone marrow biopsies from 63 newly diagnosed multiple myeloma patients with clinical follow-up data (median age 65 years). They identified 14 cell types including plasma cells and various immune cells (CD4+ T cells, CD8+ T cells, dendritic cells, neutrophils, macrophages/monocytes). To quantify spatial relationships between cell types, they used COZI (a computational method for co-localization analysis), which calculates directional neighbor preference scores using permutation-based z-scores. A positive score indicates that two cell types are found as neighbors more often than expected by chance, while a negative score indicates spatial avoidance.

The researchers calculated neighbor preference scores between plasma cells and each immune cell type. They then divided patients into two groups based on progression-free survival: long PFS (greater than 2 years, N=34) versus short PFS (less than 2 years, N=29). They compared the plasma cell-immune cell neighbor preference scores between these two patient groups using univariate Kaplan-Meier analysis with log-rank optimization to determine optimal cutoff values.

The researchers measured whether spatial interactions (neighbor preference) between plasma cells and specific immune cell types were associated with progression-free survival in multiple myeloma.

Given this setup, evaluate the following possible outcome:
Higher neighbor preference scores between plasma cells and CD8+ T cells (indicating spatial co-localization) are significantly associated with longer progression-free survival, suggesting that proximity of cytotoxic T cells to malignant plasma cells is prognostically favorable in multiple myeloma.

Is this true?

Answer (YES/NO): NO